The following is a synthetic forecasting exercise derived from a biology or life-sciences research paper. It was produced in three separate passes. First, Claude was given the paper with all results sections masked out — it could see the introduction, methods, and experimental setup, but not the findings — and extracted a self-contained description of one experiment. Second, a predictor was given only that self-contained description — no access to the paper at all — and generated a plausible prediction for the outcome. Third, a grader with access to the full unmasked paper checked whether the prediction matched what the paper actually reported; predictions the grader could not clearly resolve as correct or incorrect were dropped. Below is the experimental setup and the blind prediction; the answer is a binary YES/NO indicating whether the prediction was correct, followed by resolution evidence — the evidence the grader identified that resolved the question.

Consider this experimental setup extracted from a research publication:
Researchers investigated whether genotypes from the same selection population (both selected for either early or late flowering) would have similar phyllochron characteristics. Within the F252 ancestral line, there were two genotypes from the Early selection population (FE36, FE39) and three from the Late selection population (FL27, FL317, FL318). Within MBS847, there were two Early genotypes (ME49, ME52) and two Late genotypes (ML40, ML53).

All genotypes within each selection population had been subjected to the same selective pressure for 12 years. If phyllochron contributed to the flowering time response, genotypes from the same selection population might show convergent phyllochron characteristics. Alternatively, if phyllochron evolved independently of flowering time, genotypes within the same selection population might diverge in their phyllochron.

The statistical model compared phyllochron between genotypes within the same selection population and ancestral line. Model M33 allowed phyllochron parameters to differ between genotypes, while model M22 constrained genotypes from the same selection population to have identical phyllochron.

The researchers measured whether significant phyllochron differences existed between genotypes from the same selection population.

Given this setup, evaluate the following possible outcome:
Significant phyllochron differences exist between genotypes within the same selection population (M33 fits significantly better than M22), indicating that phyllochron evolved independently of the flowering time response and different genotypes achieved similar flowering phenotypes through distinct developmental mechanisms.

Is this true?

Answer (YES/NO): YES